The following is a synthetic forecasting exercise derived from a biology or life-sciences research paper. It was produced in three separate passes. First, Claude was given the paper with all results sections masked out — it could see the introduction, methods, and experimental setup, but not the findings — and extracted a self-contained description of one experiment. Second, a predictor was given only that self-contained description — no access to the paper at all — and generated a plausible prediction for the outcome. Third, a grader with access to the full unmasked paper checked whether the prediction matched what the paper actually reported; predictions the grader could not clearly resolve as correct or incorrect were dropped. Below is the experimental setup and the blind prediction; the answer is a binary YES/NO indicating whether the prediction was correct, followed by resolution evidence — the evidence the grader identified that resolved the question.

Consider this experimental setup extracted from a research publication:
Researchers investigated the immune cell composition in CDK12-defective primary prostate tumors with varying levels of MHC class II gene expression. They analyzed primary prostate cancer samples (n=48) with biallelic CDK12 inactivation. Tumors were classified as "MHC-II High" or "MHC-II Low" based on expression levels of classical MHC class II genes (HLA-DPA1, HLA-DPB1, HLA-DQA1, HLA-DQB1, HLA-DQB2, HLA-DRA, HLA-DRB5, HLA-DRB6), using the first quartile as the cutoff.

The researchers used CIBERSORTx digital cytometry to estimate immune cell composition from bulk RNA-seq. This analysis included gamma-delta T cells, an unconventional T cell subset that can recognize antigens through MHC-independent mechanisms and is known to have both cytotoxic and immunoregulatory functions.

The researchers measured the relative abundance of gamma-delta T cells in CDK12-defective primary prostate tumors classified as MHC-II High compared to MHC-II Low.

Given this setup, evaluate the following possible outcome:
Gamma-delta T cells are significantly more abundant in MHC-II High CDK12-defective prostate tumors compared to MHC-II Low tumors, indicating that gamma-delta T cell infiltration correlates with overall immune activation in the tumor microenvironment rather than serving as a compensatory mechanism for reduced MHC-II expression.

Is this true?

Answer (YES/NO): YES